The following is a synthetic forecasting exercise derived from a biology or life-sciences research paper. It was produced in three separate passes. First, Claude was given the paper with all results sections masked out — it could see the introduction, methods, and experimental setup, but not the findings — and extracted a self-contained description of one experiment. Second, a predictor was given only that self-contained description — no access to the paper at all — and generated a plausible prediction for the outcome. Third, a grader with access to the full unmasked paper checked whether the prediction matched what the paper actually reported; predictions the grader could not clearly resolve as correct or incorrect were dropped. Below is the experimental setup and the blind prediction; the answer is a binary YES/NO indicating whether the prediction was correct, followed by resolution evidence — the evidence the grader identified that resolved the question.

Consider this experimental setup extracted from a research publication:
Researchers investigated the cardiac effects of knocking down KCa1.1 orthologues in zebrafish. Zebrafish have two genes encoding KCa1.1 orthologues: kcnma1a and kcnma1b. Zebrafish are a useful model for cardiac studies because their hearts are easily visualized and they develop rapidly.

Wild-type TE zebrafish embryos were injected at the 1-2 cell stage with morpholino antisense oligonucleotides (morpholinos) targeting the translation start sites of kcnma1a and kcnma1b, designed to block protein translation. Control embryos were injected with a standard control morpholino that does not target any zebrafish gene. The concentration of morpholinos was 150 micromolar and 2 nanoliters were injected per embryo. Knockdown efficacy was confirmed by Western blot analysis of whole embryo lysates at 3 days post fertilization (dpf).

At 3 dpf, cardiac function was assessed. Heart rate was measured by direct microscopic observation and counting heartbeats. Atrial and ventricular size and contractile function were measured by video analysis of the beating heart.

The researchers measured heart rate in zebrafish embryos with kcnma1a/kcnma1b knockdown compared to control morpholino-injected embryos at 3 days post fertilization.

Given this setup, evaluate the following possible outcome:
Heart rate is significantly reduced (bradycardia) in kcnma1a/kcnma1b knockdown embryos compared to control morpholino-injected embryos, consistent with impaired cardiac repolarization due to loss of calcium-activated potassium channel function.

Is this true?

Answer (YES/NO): YES